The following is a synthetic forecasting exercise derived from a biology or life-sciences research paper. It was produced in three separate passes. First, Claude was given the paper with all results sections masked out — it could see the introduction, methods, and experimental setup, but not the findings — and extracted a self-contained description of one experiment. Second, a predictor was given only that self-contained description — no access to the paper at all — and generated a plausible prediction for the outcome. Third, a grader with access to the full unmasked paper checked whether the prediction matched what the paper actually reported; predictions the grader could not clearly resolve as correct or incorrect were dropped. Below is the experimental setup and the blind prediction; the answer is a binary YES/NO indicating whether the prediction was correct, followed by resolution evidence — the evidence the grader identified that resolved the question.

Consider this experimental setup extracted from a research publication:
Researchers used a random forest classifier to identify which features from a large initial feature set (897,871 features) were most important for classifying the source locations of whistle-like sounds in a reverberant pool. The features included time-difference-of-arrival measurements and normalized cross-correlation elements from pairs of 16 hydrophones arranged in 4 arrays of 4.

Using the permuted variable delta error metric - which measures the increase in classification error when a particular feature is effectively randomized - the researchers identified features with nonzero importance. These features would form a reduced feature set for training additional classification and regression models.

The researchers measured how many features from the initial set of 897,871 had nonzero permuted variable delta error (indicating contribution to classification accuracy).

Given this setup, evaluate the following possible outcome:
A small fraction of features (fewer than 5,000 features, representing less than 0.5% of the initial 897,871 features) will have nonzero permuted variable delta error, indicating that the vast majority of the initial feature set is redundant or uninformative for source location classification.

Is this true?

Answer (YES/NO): NO